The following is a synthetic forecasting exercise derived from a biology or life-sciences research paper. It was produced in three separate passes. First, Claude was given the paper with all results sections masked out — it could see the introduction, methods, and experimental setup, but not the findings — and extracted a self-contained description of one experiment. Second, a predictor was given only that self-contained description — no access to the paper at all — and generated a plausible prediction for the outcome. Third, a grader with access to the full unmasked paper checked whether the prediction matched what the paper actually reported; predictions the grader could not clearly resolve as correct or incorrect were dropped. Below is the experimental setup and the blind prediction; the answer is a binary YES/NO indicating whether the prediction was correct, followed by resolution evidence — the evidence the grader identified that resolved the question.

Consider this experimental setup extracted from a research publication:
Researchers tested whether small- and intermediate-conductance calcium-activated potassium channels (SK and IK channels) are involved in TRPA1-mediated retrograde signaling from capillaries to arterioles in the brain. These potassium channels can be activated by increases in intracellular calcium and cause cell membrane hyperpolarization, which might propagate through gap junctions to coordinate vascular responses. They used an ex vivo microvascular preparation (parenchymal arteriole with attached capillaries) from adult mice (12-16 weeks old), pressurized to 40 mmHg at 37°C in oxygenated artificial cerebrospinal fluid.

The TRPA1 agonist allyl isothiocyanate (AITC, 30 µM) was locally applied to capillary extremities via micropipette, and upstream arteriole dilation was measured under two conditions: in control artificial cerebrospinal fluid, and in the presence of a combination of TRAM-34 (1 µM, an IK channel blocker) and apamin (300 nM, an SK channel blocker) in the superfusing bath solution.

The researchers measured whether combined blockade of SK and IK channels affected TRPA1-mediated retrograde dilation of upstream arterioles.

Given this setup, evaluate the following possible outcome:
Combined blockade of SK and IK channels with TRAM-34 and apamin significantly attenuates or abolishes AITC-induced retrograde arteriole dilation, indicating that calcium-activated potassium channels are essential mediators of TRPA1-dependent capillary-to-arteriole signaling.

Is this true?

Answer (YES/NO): YES